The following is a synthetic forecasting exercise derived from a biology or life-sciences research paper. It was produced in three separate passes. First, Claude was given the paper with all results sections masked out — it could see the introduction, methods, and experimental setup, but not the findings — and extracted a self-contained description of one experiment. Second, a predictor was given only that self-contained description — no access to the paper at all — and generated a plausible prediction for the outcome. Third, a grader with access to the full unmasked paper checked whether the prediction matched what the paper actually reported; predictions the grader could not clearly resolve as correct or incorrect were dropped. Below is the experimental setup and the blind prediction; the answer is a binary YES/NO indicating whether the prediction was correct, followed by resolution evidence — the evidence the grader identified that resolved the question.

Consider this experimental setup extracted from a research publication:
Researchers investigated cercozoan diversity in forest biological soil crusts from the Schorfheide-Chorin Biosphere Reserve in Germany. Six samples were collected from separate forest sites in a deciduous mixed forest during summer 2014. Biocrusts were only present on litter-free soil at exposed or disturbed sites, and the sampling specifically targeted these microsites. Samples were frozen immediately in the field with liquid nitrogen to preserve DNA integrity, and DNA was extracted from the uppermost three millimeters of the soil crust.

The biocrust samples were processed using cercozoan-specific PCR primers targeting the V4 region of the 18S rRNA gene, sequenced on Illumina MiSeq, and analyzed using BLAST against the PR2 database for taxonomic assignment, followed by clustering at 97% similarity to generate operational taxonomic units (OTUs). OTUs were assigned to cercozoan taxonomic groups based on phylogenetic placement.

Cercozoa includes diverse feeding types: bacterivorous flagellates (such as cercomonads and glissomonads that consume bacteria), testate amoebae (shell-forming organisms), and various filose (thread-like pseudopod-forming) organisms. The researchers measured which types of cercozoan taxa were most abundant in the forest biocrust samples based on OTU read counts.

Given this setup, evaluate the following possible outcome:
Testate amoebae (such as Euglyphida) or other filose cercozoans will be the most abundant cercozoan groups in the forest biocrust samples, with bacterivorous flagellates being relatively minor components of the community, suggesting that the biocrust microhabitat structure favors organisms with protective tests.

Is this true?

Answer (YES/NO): NO